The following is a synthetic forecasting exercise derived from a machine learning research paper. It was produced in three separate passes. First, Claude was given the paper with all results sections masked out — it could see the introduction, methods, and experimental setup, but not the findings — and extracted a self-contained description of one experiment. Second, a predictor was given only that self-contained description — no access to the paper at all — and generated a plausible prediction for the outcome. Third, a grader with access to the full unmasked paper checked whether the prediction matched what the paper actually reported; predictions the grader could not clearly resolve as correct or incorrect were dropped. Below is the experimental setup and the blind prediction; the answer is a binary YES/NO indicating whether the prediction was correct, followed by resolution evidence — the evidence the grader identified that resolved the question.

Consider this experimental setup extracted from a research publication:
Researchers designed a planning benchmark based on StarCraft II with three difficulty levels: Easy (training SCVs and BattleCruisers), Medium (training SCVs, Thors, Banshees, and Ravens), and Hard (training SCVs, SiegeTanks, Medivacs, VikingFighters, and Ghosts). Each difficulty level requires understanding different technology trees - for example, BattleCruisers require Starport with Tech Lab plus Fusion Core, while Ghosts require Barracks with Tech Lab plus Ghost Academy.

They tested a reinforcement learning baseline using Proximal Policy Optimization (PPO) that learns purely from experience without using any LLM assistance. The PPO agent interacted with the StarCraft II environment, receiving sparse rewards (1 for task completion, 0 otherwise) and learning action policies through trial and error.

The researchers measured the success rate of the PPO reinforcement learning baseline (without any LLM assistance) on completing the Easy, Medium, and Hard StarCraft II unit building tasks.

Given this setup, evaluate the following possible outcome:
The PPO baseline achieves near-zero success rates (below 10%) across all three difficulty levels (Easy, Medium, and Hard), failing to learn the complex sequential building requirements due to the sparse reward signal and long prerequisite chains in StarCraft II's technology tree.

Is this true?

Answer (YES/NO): YES